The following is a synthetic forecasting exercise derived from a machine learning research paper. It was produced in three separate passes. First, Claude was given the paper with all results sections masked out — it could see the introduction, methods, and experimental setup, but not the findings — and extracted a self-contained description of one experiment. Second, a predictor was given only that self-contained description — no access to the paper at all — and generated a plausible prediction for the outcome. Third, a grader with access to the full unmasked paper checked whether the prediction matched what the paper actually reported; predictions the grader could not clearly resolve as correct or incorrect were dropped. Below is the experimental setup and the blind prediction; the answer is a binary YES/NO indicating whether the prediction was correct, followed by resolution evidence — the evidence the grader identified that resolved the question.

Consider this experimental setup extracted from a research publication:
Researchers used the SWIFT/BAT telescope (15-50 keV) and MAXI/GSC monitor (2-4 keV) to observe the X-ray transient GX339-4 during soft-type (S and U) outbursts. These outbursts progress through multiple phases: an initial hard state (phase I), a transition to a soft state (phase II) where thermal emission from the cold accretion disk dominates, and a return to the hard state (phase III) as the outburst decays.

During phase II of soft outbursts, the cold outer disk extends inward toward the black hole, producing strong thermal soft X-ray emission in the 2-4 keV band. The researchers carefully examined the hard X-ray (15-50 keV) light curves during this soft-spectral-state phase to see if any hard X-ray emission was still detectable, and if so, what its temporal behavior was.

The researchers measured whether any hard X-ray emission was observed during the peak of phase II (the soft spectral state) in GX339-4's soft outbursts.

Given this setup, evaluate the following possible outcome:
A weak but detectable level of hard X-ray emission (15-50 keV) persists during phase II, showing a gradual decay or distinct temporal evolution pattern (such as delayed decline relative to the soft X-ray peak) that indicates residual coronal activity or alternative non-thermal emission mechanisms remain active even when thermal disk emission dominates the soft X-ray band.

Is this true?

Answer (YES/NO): NO